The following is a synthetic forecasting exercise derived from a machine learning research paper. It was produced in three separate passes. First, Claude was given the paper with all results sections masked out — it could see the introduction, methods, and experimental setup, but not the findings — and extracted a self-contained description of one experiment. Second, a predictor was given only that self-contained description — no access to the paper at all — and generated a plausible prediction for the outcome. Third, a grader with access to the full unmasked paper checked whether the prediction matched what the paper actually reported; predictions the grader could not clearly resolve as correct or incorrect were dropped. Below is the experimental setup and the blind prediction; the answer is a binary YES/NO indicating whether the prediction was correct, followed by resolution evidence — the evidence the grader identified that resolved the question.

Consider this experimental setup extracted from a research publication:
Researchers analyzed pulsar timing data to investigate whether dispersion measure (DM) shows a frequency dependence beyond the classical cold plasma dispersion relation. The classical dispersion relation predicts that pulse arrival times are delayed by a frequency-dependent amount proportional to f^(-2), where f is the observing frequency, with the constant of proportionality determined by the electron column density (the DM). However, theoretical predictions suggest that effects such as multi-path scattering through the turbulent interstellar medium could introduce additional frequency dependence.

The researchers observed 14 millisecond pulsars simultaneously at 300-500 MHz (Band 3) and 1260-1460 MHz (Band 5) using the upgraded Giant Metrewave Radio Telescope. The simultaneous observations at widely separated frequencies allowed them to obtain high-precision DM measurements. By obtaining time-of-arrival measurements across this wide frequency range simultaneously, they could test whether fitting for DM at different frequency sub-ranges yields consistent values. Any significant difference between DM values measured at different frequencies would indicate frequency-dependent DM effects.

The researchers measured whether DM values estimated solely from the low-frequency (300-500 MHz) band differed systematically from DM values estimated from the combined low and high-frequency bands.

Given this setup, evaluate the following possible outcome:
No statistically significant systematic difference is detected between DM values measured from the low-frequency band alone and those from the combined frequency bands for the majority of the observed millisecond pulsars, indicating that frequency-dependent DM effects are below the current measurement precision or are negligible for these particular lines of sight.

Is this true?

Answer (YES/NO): YES